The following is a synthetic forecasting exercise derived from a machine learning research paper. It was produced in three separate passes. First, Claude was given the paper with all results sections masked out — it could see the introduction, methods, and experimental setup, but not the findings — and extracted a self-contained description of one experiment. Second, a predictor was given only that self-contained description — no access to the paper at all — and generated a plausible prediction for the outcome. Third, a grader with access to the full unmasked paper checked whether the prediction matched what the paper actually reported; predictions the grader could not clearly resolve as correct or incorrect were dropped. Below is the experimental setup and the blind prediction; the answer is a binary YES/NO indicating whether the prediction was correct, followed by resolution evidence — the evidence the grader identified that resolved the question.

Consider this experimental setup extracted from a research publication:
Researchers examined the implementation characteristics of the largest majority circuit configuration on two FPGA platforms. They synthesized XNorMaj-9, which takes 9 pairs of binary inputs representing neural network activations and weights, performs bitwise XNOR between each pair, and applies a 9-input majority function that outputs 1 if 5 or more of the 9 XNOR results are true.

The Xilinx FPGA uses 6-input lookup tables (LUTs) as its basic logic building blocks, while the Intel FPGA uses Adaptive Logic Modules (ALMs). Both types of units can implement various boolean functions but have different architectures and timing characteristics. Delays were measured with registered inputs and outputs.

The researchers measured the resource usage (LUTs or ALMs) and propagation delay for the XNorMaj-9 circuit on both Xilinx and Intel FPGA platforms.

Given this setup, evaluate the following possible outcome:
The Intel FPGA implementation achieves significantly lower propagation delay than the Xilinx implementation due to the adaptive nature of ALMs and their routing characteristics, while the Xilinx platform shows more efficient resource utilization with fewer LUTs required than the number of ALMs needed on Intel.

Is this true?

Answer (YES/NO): NO